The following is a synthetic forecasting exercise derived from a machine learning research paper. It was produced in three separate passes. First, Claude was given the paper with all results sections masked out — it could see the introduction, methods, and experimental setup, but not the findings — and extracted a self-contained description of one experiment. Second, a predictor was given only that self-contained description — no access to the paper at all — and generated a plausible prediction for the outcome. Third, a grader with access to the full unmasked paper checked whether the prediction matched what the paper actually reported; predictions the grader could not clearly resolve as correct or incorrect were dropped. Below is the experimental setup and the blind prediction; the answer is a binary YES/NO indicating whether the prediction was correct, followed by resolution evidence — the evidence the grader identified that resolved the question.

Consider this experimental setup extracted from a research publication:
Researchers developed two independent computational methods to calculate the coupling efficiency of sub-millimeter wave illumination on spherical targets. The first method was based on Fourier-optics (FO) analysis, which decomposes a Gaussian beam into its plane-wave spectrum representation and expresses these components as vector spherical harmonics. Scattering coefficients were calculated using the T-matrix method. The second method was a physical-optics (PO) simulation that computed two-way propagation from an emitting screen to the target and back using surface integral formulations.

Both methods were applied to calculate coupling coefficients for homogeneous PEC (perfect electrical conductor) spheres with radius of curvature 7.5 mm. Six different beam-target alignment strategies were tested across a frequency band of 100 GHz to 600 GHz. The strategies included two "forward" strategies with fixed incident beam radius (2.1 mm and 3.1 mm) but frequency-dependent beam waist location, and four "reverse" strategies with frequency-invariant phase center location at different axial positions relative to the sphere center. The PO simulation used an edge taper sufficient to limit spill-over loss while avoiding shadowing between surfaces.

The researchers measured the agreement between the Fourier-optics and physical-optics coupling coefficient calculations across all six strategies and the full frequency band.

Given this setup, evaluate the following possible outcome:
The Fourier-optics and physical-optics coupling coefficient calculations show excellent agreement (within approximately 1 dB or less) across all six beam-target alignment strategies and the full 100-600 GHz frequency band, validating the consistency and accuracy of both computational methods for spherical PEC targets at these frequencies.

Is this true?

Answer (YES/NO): YES